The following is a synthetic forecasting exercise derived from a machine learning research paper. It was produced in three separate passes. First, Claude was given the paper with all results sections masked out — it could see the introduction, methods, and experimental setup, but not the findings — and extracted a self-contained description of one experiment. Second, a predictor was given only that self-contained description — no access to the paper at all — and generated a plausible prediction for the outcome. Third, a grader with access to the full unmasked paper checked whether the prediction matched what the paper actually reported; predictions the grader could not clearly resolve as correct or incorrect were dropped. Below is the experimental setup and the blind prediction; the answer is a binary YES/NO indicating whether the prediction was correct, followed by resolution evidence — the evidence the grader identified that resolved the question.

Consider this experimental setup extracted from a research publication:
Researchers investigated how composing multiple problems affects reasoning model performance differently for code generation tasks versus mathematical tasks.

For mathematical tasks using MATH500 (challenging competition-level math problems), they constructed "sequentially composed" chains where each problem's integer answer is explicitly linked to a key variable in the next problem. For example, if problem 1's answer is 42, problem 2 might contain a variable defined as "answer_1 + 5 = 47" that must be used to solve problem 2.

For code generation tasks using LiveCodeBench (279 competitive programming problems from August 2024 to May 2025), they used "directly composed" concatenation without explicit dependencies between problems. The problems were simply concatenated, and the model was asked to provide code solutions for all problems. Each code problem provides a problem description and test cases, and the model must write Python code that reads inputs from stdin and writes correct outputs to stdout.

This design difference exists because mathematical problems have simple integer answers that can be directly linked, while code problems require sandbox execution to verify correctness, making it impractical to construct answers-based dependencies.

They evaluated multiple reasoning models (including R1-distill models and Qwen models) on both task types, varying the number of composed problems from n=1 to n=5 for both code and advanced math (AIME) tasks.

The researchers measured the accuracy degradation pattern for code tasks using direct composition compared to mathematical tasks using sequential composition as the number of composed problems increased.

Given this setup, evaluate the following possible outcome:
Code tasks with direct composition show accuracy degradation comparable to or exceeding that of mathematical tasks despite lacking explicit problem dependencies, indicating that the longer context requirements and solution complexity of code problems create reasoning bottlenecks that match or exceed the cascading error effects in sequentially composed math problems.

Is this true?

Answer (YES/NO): YES